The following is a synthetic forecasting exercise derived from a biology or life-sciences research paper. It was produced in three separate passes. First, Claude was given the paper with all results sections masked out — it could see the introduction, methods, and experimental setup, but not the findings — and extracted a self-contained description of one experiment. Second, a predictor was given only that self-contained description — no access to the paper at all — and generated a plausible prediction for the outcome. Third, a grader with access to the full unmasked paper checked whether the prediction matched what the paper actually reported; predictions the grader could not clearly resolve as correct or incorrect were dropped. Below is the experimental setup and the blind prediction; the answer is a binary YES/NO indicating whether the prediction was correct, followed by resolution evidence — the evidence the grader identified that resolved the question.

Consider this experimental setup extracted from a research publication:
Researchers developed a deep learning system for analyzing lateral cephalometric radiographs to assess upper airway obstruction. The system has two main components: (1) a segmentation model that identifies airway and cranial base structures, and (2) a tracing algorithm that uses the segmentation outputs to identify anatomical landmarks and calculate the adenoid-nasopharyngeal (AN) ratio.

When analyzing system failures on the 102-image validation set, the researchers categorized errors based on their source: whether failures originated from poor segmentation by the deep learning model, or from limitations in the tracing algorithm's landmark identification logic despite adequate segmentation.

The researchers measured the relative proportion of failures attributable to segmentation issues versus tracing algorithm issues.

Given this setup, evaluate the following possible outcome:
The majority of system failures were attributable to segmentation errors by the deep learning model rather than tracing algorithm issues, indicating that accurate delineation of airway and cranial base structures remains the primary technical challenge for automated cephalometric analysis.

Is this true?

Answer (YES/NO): NO